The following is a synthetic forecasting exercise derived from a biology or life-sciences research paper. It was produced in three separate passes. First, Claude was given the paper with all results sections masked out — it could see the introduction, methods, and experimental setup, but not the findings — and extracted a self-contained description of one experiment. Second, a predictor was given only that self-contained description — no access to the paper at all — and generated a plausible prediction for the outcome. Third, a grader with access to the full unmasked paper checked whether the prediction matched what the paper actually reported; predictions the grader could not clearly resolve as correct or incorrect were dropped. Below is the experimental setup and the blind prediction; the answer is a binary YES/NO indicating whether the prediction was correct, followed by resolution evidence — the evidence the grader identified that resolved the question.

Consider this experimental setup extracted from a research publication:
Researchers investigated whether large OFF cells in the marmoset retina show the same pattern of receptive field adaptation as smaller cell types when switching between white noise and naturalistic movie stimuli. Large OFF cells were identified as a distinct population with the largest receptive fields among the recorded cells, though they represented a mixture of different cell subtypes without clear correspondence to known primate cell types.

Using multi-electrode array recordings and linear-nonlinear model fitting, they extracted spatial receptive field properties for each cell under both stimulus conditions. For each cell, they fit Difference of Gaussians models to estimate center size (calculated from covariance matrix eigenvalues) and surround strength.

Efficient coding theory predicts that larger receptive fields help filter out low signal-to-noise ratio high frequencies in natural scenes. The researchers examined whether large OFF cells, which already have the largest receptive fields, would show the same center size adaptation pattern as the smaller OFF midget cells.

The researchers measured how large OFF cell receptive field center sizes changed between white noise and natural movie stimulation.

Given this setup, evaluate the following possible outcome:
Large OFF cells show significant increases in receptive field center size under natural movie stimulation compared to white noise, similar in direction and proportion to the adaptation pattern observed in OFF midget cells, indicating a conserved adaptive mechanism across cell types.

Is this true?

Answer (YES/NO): NO